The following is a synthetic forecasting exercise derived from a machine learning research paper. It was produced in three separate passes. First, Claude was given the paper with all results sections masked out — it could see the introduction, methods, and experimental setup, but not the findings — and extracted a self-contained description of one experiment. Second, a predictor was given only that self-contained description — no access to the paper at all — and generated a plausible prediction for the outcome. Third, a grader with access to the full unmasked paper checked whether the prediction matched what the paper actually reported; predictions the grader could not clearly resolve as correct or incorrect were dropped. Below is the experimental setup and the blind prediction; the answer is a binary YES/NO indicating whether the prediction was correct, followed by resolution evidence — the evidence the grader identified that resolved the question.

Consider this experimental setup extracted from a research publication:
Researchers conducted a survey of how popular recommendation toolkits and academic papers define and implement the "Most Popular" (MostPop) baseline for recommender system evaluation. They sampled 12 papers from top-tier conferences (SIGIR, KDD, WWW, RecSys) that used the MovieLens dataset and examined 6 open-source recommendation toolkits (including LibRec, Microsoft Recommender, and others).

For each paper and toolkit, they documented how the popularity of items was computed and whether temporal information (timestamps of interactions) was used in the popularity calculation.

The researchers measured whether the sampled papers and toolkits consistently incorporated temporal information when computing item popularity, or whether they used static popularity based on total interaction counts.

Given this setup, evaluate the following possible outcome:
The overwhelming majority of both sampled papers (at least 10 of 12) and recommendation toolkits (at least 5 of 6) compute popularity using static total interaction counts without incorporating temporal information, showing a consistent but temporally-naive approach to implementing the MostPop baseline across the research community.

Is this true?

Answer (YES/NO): YES